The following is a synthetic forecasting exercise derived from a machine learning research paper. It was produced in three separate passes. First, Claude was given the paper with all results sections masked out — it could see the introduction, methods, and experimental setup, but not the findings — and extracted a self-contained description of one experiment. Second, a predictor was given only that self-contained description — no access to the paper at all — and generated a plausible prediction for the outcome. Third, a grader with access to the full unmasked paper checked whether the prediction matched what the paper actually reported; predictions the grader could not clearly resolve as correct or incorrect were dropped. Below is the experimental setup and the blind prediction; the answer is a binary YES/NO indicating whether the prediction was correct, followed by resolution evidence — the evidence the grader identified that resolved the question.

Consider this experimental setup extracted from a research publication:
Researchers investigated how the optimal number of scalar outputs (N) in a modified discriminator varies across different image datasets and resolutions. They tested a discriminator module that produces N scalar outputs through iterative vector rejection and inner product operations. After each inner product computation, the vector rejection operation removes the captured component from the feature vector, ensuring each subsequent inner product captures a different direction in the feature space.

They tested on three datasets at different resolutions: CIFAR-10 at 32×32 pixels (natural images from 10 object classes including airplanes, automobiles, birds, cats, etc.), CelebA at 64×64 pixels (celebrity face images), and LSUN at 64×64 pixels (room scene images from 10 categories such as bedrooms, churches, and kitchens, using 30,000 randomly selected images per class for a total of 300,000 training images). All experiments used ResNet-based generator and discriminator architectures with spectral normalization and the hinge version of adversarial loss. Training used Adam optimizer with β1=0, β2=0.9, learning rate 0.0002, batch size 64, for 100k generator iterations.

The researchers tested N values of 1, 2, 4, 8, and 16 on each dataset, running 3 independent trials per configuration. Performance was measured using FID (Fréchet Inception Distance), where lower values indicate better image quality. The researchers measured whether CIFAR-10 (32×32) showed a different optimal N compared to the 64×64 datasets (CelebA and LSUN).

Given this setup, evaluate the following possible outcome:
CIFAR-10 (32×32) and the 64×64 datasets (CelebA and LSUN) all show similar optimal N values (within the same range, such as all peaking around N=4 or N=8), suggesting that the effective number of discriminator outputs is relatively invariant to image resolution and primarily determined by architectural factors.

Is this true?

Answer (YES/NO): NO